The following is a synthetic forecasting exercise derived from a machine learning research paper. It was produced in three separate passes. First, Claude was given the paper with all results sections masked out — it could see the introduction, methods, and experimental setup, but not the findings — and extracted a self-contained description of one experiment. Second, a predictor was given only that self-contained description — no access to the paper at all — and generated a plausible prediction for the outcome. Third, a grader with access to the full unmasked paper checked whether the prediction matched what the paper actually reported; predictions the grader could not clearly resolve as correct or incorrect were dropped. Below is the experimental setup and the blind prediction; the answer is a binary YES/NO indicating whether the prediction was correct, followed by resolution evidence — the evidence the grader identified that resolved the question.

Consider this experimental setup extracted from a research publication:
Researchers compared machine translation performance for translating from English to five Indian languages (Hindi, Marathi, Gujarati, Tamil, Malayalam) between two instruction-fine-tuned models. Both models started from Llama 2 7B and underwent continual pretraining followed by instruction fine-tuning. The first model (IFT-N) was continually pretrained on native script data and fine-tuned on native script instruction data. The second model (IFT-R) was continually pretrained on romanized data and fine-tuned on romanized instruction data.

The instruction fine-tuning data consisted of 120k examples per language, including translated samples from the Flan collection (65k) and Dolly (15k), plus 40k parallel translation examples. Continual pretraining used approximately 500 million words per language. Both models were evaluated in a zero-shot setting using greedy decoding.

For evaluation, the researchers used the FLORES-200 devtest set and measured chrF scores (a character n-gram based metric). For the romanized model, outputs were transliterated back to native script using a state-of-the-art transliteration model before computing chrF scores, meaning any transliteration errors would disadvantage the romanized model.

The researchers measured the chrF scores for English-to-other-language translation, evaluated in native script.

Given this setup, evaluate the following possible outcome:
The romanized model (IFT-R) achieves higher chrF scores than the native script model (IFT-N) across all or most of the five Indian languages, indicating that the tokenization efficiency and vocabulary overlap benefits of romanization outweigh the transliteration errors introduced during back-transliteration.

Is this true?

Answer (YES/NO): YES